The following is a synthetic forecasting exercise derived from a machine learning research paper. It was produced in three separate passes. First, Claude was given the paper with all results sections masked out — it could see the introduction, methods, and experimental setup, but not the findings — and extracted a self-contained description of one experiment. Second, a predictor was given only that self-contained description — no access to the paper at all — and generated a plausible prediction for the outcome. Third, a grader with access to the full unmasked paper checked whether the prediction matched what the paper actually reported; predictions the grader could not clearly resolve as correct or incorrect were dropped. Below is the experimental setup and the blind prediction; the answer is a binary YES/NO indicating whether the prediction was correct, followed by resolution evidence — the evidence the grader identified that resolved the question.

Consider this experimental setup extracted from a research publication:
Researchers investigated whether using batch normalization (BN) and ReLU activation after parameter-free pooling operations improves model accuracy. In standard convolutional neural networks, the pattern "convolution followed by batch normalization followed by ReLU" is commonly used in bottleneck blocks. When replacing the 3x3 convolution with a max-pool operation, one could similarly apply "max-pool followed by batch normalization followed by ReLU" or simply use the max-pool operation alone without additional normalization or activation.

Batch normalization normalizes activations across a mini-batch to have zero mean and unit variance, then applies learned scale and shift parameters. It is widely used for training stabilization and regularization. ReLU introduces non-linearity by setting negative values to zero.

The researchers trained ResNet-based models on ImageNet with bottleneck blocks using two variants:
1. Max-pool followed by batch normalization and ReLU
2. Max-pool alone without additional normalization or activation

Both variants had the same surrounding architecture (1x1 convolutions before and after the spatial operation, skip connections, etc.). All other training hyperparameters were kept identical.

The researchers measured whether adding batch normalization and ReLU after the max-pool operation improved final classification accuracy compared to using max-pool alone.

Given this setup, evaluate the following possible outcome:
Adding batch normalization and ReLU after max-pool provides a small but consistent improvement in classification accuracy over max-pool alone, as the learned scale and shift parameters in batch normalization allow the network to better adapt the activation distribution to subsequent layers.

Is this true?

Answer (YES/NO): NO